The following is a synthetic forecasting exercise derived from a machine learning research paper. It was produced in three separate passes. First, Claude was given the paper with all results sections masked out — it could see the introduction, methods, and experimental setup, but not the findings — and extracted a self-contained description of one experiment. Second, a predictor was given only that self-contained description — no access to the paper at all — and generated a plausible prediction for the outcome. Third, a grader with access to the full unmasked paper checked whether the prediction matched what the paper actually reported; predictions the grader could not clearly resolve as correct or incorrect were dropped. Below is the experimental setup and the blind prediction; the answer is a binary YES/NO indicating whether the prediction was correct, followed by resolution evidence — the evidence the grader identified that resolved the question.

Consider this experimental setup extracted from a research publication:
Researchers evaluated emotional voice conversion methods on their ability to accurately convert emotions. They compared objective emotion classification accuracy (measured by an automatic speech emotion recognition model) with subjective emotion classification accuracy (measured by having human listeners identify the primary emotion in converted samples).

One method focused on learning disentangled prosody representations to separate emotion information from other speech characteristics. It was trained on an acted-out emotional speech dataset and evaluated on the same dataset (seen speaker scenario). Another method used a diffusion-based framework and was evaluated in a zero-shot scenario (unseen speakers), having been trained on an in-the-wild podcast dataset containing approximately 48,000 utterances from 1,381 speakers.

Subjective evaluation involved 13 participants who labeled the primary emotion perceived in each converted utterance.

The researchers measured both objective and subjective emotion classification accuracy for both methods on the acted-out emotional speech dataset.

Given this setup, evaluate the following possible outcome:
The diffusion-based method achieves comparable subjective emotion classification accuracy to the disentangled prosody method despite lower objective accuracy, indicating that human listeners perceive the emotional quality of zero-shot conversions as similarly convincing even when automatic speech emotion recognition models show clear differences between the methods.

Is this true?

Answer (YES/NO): NO